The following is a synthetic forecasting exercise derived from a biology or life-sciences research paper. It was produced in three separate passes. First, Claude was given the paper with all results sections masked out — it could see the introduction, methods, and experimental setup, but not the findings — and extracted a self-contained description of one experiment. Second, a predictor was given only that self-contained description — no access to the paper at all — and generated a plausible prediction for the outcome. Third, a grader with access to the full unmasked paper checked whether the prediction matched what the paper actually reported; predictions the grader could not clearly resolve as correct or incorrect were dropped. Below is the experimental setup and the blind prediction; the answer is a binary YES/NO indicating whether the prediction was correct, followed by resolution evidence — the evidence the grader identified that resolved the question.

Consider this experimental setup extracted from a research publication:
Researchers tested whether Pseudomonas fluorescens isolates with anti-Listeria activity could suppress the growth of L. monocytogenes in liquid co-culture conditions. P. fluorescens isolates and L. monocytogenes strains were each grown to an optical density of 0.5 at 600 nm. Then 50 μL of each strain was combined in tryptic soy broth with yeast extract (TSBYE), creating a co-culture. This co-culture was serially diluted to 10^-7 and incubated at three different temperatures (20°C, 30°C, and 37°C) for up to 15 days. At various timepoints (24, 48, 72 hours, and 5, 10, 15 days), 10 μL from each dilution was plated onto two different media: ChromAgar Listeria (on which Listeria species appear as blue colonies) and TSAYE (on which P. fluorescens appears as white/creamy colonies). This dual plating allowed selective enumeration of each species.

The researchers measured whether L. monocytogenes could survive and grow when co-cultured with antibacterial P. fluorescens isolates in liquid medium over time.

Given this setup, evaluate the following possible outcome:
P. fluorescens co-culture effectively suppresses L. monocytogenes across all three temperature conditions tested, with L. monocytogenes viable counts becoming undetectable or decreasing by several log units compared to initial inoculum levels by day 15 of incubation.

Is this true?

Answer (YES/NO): NO